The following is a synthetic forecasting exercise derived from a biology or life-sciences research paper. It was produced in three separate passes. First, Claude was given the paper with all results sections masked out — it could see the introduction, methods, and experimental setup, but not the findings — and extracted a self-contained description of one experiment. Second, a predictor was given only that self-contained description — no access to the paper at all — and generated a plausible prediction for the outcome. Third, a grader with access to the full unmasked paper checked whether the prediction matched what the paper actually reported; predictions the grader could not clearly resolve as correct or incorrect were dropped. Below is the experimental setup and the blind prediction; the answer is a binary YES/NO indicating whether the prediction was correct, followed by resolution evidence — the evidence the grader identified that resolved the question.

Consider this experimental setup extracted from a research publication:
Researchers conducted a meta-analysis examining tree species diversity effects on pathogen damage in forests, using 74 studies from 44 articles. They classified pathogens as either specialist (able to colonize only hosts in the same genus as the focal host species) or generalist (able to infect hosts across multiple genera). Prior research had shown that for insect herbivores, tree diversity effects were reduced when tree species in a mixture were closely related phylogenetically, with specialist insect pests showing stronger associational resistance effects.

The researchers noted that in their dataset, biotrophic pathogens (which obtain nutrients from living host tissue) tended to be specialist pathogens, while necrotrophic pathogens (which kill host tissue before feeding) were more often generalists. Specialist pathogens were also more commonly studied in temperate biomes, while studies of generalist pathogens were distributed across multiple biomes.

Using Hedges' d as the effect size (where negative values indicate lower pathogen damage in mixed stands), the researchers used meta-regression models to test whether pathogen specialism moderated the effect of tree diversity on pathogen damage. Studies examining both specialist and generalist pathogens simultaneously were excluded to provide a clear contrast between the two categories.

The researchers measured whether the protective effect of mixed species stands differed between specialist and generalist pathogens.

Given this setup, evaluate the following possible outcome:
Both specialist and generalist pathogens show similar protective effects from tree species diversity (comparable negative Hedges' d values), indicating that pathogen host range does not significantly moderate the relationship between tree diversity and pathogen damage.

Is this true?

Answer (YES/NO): YES